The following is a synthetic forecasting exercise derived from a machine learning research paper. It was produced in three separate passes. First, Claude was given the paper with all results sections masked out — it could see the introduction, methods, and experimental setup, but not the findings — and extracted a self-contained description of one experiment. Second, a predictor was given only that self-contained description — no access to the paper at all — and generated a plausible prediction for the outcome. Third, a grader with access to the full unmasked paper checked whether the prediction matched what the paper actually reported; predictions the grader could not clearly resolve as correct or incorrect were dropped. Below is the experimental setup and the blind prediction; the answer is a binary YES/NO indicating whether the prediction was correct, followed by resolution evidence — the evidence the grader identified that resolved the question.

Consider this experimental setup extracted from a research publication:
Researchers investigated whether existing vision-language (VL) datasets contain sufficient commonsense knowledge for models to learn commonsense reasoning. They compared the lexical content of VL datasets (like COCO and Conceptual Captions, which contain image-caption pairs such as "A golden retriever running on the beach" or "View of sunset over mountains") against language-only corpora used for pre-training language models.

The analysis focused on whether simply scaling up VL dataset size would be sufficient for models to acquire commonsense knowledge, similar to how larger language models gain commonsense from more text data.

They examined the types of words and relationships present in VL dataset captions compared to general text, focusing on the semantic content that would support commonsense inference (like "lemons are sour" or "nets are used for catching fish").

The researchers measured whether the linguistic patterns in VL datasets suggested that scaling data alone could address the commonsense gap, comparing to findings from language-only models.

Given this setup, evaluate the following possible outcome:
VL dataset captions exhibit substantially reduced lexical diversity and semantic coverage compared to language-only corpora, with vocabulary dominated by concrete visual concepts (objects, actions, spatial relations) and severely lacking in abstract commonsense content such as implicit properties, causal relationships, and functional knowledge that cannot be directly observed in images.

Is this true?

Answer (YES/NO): NO